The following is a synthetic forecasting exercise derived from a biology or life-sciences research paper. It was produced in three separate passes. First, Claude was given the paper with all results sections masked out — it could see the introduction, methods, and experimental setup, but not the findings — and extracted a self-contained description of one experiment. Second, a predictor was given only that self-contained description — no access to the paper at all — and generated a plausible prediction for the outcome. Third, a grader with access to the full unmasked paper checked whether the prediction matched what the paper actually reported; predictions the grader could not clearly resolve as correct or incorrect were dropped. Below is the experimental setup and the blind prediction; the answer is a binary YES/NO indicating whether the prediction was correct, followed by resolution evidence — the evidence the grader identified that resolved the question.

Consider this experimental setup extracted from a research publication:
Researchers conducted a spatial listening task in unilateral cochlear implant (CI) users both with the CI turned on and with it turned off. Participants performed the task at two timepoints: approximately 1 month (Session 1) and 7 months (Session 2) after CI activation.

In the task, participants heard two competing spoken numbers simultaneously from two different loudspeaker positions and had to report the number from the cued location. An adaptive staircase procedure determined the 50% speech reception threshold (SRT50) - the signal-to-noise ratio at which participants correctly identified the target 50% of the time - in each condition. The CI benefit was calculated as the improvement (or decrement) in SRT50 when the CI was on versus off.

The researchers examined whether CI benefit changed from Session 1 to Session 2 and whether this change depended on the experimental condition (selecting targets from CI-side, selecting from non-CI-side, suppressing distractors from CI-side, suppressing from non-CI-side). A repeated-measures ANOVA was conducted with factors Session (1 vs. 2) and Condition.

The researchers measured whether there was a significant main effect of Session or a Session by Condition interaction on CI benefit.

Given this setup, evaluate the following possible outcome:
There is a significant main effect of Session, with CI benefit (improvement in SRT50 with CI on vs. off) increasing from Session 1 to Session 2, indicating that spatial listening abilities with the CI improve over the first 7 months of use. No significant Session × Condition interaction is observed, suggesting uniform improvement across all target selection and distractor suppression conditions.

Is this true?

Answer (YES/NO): NO